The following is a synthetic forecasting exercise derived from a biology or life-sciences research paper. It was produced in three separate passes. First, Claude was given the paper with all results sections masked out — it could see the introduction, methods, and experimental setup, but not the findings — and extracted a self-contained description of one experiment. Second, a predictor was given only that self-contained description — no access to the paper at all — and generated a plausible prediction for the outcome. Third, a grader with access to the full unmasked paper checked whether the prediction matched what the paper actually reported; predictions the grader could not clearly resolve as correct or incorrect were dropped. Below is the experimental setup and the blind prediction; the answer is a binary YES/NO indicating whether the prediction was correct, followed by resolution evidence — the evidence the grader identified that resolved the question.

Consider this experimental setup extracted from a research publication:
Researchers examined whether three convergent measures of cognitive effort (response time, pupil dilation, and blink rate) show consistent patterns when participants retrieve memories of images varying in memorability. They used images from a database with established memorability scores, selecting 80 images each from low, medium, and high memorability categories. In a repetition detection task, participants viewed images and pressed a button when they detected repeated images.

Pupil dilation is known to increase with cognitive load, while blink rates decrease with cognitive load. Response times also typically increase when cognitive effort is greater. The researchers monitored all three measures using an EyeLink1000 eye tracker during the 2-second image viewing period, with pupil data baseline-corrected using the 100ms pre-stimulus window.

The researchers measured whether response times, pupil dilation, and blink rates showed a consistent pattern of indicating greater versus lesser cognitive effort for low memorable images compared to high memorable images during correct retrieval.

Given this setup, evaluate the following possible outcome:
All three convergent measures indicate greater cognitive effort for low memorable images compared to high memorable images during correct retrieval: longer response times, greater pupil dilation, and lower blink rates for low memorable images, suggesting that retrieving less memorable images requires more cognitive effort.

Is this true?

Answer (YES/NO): YES